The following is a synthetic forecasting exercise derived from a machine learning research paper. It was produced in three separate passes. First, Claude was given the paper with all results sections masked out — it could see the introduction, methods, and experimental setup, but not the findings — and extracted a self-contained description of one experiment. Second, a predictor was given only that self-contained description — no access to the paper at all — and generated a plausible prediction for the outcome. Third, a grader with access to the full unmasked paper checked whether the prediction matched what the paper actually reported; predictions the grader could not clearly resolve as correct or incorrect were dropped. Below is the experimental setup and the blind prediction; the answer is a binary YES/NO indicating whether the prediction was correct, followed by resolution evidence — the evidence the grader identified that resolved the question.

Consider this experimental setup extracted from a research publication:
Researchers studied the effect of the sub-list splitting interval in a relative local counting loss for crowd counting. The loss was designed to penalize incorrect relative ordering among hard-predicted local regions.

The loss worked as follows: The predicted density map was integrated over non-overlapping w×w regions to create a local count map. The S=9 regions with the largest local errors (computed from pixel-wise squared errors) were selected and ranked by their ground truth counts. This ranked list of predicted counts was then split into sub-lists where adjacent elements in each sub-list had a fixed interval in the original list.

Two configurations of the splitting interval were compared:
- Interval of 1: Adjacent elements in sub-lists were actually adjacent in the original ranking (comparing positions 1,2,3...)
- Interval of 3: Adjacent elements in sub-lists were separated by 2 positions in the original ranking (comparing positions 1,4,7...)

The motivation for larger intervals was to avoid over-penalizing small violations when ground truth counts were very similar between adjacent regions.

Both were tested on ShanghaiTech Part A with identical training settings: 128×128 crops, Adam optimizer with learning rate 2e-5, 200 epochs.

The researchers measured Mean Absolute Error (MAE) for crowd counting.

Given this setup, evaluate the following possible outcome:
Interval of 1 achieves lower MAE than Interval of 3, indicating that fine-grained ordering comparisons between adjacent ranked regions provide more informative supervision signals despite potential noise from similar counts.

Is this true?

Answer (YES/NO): NO